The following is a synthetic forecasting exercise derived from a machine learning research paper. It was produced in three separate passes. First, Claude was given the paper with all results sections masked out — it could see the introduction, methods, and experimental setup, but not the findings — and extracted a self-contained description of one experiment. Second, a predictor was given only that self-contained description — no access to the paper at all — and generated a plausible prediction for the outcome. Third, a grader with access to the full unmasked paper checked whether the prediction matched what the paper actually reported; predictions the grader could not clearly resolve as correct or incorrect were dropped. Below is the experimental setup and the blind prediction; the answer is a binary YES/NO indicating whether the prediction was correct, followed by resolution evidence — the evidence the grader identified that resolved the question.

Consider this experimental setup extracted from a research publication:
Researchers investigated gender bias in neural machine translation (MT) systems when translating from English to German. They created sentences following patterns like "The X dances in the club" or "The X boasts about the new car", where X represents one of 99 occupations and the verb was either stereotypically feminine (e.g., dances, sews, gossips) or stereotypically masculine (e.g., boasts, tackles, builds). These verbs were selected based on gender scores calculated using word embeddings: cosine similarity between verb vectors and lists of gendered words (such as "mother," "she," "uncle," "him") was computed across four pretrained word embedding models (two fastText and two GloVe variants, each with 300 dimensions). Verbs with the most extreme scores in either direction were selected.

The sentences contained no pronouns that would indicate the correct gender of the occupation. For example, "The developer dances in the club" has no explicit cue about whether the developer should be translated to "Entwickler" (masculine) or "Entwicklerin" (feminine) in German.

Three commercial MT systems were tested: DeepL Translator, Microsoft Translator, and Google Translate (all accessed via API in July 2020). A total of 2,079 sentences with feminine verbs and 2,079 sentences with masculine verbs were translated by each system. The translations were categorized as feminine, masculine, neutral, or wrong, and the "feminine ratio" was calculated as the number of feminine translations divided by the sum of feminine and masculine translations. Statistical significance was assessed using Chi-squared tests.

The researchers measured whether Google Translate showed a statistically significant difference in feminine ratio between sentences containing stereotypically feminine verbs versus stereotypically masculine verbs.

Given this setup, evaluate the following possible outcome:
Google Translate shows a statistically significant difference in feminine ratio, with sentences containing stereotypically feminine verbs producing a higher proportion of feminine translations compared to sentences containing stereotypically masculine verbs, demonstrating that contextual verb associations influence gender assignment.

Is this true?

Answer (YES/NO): NO